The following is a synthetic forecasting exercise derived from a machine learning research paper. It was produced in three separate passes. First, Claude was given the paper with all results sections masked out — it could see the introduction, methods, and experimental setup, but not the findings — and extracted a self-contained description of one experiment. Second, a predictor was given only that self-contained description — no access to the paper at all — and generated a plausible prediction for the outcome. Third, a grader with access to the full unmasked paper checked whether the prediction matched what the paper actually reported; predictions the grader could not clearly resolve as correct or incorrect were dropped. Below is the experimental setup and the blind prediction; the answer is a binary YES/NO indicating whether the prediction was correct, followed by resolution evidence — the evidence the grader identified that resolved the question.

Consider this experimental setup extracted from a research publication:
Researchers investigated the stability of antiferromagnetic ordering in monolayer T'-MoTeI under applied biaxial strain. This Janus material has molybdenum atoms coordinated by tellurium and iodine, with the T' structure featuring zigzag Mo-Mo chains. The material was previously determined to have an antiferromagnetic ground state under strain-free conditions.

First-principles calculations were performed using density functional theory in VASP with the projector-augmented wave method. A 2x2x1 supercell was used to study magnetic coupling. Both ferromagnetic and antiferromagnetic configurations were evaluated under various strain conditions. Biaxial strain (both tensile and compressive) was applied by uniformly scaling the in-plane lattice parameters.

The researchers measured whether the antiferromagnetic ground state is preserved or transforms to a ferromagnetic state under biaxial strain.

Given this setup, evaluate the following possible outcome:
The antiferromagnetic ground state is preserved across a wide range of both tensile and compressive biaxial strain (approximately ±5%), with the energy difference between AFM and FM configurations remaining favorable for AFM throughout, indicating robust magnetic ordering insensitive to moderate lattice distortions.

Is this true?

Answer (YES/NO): YES